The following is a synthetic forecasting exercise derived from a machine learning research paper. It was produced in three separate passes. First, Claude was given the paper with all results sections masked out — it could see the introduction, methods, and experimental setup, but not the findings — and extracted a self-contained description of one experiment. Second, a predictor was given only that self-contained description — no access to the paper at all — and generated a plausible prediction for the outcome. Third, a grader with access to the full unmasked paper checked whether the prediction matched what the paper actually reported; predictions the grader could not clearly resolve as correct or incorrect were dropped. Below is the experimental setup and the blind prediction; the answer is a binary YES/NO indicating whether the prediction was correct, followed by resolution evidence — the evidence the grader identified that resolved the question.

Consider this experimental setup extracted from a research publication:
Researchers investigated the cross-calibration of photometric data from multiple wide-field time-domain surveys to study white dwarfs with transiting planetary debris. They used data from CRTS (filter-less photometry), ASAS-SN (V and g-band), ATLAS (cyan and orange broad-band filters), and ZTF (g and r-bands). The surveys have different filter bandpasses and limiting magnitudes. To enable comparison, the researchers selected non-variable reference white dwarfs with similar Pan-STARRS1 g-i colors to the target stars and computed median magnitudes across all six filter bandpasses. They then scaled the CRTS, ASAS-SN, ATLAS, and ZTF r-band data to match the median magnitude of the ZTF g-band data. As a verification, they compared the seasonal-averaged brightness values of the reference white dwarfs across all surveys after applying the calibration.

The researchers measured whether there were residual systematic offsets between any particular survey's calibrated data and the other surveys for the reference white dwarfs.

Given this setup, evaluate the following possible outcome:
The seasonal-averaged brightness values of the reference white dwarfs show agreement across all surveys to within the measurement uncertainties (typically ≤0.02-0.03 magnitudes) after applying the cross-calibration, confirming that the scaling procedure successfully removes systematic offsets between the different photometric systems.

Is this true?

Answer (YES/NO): NO